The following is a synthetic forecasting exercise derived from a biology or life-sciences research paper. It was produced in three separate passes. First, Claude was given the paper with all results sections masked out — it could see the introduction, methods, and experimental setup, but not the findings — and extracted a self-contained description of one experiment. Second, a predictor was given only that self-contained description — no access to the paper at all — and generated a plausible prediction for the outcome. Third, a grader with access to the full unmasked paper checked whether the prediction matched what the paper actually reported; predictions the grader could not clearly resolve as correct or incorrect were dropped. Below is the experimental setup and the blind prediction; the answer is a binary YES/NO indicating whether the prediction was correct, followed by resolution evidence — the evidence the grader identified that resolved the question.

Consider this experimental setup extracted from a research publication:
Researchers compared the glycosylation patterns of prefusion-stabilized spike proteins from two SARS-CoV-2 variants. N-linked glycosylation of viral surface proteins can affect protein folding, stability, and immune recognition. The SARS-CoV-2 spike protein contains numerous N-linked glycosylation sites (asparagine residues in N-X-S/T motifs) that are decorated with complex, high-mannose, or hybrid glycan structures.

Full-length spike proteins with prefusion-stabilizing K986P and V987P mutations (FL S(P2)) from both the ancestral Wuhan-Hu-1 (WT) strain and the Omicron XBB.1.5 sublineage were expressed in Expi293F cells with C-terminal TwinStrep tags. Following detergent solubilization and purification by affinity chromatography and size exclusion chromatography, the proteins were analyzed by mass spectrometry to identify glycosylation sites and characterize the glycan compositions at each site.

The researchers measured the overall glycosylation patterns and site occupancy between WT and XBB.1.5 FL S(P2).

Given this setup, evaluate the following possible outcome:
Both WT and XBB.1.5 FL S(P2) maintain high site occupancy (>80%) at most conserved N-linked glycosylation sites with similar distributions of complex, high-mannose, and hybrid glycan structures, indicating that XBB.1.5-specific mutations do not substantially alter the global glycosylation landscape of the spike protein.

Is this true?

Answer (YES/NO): NO